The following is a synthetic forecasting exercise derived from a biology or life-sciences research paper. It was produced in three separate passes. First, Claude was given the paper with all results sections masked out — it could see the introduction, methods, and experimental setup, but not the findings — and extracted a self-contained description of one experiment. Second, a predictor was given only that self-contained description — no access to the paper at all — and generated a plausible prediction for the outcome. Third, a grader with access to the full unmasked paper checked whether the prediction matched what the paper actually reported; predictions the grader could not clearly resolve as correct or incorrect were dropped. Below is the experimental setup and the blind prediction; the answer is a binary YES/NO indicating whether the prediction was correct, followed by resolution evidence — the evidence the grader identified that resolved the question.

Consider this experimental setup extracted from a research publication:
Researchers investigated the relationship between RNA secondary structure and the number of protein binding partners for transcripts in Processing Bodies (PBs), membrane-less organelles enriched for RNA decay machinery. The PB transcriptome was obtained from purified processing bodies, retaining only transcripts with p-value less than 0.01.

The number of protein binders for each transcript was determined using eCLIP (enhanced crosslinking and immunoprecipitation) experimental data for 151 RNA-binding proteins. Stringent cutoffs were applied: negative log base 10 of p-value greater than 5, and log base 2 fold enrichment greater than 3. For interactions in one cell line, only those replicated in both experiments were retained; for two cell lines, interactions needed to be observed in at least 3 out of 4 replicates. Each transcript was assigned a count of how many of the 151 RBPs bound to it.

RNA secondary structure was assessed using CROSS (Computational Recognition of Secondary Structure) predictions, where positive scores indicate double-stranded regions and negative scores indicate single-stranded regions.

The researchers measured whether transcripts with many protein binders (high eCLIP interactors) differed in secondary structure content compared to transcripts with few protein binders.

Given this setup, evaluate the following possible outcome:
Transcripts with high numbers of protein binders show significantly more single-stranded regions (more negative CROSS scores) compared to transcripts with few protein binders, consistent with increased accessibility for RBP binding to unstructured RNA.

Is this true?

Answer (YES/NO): NO